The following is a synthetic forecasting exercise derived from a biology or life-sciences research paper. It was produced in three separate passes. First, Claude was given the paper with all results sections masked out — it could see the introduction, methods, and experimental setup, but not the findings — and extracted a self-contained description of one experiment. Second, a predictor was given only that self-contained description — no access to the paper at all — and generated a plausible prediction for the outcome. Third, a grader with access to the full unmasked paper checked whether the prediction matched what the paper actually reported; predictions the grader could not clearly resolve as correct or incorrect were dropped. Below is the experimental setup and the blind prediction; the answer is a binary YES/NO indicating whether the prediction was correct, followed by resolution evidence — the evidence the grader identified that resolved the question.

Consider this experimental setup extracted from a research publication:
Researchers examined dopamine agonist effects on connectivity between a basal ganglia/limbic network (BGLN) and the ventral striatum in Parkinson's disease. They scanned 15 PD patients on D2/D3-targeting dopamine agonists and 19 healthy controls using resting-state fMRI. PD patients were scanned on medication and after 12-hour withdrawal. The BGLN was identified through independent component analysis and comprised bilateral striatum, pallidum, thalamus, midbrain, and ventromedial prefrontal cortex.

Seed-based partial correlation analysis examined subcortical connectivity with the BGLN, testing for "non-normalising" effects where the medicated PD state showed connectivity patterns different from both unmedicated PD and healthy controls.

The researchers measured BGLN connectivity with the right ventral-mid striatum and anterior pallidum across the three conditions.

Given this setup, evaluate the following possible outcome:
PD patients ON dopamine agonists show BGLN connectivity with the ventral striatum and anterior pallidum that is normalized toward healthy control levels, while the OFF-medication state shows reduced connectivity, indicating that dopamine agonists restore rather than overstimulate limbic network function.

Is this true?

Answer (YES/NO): NO